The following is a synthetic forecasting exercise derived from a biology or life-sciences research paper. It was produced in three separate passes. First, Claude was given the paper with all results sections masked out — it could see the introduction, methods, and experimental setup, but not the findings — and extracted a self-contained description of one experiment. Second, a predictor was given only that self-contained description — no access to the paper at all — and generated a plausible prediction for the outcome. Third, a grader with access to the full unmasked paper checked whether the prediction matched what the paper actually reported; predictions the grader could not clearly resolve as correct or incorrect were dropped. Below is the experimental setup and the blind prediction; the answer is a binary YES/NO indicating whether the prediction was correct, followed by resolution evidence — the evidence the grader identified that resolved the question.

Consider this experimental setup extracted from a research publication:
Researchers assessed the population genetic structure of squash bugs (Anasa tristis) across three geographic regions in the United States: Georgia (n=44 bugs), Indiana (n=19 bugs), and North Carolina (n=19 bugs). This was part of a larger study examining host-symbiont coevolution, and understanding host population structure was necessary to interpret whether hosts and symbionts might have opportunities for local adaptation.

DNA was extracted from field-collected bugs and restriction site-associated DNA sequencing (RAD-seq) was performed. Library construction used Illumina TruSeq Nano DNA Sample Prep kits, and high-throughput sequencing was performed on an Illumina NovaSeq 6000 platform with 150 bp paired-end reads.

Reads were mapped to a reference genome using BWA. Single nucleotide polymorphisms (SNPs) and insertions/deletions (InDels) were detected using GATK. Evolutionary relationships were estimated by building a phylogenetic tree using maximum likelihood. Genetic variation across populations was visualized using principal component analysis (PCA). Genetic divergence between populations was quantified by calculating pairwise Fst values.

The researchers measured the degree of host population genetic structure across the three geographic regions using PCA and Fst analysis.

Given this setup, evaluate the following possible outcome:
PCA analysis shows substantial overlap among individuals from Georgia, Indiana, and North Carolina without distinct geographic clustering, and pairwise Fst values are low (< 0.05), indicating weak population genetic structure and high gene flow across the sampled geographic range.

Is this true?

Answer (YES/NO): NO